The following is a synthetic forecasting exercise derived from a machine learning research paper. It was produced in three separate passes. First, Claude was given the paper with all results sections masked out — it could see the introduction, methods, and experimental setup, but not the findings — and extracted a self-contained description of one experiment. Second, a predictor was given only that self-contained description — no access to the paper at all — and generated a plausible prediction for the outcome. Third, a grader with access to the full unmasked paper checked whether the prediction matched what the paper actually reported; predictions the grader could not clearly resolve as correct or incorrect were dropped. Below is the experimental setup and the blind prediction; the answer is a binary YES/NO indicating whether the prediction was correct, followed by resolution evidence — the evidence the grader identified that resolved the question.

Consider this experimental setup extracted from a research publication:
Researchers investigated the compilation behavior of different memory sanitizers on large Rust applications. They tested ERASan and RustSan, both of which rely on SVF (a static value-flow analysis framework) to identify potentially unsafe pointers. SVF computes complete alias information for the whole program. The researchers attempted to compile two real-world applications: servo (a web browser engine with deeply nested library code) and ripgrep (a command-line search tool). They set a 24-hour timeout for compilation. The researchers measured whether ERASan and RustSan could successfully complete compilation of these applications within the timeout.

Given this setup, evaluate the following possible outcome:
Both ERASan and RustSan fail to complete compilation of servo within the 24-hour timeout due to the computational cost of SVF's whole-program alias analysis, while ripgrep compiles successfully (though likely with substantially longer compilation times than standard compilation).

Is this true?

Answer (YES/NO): NO